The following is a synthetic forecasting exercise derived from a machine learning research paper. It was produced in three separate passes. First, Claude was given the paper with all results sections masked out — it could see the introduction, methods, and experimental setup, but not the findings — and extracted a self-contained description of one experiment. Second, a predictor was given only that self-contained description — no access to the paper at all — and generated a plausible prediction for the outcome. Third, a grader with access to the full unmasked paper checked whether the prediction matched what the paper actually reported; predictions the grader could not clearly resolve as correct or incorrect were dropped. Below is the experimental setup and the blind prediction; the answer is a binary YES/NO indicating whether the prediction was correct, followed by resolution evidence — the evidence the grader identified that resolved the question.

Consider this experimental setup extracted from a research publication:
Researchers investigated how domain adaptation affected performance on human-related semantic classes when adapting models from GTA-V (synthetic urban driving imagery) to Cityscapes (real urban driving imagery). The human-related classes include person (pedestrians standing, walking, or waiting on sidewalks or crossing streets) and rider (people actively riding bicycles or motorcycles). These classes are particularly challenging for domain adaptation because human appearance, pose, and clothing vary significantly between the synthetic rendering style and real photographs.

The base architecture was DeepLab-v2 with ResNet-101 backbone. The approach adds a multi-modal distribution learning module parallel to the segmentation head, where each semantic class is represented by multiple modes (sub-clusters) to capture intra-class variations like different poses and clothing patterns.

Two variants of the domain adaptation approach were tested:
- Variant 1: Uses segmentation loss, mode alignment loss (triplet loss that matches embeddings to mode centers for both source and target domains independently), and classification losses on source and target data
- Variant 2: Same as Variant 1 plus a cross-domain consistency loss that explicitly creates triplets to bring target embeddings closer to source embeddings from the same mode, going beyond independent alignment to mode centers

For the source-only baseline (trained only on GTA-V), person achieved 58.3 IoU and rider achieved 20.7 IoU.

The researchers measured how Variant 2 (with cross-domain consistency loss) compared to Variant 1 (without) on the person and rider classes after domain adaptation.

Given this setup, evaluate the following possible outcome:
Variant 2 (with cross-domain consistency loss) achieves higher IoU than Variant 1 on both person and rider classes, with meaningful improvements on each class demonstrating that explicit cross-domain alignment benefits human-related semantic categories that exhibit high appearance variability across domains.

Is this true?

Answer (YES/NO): NO